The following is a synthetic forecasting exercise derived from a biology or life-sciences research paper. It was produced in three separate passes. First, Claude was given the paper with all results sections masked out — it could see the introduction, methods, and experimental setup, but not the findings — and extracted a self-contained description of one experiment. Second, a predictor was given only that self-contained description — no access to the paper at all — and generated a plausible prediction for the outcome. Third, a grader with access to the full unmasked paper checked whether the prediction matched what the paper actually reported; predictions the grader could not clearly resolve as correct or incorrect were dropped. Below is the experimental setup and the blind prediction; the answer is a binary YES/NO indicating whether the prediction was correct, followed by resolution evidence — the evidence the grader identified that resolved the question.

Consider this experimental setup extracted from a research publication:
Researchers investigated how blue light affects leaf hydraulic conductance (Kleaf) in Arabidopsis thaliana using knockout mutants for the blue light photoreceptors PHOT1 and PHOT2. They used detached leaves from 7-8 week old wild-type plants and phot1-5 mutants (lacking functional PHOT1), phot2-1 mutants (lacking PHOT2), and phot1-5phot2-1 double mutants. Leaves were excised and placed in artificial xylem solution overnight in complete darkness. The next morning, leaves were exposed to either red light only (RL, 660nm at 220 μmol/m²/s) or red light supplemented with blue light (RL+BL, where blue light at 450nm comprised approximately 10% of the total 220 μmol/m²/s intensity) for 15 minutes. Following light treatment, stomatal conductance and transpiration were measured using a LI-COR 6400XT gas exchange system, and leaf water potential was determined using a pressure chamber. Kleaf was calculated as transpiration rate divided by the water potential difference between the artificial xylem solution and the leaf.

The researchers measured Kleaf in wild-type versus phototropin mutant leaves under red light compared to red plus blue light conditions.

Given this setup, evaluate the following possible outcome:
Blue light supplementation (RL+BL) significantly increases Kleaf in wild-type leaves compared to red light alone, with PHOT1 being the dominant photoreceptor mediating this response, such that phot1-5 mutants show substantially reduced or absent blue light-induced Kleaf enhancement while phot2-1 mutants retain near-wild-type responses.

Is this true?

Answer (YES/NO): NO